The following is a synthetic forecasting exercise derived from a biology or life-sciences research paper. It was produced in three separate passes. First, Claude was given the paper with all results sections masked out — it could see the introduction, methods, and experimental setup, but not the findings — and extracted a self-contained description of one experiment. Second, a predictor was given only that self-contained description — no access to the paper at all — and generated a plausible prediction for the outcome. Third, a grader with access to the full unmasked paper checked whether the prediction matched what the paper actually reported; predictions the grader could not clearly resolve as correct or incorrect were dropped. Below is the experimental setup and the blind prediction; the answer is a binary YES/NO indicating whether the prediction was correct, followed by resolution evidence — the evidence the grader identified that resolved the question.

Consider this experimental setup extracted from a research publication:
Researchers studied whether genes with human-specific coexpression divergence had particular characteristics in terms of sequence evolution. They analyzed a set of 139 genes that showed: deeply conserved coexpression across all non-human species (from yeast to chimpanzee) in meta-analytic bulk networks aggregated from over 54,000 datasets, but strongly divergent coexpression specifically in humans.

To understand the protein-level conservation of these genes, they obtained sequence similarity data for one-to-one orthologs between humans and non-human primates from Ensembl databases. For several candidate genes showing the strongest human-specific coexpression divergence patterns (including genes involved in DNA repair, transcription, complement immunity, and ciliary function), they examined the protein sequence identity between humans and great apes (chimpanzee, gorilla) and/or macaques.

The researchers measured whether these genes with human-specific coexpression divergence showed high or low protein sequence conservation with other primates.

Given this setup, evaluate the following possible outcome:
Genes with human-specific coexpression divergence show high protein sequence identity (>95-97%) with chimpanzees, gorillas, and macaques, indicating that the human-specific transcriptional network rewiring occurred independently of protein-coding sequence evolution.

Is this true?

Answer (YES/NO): NO